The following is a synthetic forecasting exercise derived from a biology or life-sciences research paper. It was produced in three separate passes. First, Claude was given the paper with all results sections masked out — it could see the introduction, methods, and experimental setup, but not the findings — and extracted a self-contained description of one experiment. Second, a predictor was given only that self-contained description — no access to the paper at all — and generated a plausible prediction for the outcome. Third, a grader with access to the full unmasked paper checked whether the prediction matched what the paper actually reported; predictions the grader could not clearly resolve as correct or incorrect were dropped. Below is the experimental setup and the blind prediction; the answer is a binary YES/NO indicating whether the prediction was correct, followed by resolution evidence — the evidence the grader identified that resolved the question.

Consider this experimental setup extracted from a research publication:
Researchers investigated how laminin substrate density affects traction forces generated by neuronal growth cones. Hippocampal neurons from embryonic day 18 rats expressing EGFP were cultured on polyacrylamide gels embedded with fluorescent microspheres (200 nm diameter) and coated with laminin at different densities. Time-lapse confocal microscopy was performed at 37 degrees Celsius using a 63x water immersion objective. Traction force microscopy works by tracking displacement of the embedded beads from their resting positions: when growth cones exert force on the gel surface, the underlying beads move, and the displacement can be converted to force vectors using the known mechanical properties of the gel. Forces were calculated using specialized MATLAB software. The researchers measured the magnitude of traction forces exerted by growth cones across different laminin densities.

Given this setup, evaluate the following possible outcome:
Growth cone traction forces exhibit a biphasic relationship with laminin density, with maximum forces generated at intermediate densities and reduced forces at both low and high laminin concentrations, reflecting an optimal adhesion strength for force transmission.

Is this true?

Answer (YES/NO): YES